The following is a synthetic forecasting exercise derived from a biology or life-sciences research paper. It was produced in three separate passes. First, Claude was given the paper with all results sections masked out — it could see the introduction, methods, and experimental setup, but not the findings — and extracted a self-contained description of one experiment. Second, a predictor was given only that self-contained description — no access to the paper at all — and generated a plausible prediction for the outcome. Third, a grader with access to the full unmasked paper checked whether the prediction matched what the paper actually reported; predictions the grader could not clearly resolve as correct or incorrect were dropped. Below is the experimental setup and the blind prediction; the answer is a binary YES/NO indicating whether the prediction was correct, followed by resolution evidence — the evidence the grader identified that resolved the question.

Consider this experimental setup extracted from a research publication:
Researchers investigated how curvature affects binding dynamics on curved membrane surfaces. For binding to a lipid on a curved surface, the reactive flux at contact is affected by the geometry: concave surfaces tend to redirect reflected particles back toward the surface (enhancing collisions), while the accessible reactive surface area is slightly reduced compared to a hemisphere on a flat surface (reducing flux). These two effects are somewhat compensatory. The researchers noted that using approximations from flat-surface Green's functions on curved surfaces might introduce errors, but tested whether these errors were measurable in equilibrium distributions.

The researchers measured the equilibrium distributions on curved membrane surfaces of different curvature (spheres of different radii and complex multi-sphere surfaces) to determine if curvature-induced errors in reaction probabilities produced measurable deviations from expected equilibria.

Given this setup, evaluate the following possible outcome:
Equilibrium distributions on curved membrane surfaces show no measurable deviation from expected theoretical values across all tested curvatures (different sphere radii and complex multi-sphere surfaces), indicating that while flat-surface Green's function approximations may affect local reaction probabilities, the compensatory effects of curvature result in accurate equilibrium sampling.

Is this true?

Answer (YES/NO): YES